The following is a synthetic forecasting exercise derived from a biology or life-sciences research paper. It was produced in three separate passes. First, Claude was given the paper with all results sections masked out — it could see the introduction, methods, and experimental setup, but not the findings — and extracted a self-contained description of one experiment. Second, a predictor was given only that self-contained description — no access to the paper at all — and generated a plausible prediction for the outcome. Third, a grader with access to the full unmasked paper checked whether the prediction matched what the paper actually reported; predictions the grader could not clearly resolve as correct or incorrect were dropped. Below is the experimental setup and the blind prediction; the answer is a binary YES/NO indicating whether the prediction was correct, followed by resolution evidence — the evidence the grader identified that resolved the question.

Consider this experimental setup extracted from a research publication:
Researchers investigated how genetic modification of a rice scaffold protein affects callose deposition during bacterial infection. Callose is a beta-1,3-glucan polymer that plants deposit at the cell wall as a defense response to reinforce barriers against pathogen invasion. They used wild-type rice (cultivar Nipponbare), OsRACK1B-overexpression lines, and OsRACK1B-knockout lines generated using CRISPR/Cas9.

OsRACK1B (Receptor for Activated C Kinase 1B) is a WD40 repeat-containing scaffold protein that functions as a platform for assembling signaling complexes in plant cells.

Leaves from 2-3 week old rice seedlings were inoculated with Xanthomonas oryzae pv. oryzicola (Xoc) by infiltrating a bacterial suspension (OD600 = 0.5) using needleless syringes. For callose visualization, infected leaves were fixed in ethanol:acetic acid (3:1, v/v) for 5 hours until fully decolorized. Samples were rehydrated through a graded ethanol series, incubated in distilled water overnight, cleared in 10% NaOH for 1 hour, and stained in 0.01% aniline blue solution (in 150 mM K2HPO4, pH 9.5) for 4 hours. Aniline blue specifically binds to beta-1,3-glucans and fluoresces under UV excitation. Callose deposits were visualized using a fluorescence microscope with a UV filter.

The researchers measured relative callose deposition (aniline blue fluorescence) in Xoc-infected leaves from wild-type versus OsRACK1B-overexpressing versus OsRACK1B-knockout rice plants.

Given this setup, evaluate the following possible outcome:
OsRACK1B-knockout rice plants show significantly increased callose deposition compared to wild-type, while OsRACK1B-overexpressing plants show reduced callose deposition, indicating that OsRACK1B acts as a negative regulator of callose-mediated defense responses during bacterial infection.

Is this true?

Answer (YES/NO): NO